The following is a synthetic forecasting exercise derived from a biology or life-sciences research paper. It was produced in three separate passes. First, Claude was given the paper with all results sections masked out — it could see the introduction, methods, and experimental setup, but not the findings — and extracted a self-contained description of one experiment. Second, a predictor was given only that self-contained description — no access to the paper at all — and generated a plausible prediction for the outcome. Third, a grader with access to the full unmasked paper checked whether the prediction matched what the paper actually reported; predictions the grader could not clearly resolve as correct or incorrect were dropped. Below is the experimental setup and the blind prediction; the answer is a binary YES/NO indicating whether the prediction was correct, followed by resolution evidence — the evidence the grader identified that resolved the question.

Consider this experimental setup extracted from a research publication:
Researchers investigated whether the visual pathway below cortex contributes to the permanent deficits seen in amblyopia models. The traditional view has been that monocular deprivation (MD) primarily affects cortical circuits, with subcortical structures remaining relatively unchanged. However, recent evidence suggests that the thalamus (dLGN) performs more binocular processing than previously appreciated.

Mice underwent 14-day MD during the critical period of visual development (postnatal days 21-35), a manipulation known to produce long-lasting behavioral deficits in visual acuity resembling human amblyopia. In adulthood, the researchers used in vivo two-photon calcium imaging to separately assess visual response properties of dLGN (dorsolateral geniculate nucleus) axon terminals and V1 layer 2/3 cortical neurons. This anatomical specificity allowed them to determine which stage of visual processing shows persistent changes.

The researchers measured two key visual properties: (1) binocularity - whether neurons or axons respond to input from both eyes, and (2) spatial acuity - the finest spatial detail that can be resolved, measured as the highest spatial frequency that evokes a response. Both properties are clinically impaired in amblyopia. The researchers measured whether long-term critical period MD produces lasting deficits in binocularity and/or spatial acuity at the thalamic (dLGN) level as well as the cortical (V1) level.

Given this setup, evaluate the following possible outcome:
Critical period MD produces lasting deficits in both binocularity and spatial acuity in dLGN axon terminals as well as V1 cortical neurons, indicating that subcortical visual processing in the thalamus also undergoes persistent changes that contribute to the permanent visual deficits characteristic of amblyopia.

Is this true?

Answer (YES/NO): NO